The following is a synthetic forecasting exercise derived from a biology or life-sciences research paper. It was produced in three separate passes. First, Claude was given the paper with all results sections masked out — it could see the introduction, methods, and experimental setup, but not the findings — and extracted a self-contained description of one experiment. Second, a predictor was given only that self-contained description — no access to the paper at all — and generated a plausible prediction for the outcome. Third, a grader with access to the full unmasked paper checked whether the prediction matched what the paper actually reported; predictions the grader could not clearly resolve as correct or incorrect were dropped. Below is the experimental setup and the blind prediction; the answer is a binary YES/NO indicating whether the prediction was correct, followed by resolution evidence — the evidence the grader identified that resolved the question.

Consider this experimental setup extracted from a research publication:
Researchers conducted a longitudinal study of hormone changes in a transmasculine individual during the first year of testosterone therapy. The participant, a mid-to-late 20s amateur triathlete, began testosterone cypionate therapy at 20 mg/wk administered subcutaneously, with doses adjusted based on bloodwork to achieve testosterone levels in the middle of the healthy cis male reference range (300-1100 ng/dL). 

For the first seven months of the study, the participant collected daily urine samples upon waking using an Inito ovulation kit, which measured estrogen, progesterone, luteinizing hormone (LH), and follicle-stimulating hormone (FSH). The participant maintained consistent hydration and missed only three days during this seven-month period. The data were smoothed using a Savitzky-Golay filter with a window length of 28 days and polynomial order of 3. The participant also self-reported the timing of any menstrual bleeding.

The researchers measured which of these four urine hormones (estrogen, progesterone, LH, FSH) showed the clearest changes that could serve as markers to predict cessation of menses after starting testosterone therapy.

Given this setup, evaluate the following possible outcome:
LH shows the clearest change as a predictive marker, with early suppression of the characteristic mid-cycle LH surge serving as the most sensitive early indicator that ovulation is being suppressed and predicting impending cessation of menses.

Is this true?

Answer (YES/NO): NO